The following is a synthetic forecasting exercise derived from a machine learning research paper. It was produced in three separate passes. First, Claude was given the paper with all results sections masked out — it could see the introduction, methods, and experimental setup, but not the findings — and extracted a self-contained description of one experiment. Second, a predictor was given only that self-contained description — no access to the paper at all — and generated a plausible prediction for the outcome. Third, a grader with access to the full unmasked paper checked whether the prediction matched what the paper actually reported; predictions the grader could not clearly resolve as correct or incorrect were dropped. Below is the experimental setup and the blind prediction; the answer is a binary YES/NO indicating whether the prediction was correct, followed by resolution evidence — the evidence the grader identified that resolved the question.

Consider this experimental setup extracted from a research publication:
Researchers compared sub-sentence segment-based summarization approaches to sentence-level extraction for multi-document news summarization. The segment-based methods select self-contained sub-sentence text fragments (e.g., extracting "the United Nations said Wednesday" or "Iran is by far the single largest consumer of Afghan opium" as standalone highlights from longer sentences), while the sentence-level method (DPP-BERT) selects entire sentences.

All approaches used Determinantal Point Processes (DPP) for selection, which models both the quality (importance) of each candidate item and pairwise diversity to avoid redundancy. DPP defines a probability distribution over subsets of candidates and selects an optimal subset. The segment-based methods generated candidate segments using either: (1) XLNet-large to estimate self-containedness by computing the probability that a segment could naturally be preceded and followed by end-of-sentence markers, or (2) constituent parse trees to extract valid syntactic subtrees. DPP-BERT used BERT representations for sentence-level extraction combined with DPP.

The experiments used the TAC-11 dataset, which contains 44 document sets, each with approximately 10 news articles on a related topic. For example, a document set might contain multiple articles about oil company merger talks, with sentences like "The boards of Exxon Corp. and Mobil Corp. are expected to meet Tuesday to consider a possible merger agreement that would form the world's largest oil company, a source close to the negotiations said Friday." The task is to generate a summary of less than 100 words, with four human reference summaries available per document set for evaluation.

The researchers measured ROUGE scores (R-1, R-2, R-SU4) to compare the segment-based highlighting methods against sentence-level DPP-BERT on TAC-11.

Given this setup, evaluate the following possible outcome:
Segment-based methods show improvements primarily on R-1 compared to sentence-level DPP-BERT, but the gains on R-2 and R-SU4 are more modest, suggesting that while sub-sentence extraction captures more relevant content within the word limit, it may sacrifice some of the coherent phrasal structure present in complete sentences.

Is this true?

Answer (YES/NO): NO